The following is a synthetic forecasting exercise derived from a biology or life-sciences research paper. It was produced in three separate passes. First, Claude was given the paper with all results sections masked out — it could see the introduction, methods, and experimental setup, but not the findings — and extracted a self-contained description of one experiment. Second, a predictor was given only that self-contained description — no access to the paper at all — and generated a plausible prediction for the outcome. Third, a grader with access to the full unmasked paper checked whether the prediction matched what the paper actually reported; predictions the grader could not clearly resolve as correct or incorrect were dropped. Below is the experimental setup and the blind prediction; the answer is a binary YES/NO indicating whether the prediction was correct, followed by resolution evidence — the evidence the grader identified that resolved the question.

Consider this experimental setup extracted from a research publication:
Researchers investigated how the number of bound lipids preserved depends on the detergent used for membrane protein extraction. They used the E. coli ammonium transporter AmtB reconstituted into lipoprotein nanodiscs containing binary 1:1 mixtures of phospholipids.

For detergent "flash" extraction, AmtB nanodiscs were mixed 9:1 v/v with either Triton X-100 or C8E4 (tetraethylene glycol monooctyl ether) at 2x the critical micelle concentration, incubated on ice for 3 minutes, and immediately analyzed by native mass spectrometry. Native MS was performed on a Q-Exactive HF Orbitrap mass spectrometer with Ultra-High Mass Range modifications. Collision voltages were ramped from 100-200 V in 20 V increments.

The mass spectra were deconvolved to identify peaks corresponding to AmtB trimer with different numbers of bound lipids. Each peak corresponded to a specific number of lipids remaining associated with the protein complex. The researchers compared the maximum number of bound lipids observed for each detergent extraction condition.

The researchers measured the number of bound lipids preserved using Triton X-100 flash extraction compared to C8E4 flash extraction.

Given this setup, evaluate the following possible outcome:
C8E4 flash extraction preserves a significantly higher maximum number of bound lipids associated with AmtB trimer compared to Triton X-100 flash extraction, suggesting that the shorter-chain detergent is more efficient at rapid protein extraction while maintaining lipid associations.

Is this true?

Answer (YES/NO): NO